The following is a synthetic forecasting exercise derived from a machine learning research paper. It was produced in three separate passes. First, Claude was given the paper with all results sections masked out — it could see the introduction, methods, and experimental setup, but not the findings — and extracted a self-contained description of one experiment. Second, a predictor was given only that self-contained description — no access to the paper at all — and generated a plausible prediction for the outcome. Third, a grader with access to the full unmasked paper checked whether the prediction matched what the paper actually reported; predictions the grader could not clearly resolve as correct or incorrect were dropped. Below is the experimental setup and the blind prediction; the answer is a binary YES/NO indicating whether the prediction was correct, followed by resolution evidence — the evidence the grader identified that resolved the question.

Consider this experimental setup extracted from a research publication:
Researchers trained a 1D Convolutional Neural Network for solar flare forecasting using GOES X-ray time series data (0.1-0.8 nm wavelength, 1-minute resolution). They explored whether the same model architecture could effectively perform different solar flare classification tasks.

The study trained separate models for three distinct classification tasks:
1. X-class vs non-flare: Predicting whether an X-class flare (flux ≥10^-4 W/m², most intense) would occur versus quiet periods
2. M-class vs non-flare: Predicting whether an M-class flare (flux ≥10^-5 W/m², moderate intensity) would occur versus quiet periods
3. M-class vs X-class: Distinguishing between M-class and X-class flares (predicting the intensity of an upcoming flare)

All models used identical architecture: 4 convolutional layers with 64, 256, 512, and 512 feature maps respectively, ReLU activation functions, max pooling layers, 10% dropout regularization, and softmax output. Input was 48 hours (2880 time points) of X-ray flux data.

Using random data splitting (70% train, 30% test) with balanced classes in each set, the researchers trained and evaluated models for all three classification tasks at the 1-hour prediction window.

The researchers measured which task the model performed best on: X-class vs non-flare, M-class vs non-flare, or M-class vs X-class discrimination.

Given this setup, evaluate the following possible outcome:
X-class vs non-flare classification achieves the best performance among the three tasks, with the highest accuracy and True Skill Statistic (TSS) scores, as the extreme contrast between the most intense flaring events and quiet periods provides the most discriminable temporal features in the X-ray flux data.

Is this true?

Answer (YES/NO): YES